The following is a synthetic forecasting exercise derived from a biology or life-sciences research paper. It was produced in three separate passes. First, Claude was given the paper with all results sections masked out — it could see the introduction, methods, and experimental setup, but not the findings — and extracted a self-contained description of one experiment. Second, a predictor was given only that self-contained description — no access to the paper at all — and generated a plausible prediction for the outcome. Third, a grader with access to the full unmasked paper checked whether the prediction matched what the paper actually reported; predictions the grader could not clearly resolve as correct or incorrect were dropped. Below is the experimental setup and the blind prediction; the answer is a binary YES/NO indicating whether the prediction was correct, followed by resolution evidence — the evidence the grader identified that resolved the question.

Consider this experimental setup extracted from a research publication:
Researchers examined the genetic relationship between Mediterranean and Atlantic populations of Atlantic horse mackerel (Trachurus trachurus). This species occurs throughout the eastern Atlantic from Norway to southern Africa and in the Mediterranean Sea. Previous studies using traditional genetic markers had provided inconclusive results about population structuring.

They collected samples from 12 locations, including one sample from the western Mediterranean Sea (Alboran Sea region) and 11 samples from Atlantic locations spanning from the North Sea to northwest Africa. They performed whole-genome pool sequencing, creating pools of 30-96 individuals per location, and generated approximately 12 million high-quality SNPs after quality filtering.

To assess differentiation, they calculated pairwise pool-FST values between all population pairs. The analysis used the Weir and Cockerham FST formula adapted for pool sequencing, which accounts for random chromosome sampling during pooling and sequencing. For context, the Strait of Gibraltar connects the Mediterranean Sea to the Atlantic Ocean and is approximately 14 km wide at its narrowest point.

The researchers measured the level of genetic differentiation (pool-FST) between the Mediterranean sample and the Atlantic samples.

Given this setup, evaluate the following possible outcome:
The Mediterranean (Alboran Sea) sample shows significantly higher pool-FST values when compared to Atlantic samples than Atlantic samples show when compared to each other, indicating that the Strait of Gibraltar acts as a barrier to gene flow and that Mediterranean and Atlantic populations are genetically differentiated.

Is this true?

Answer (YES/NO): YES